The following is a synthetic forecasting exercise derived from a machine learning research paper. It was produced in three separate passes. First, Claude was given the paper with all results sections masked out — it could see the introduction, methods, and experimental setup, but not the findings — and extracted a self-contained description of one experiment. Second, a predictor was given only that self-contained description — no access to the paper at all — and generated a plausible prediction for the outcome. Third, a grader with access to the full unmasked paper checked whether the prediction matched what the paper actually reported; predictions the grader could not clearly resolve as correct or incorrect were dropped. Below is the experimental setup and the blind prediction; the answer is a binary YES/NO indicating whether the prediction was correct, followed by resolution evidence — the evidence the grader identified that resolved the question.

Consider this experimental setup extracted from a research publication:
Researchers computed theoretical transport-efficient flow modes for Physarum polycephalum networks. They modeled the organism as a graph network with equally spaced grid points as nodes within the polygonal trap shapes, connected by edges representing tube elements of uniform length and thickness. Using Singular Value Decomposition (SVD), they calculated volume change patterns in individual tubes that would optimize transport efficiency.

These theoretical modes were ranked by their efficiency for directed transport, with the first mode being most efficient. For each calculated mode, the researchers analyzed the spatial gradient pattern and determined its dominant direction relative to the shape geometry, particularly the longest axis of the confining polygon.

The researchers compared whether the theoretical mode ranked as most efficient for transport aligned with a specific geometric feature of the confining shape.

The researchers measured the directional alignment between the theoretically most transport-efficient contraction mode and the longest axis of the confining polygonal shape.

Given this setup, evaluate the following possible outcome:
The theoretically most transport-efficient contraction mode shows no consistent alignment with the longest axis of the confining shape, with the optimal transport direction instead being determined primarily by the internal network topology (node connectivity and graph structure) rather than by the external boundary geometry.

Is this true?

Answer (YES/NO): NO